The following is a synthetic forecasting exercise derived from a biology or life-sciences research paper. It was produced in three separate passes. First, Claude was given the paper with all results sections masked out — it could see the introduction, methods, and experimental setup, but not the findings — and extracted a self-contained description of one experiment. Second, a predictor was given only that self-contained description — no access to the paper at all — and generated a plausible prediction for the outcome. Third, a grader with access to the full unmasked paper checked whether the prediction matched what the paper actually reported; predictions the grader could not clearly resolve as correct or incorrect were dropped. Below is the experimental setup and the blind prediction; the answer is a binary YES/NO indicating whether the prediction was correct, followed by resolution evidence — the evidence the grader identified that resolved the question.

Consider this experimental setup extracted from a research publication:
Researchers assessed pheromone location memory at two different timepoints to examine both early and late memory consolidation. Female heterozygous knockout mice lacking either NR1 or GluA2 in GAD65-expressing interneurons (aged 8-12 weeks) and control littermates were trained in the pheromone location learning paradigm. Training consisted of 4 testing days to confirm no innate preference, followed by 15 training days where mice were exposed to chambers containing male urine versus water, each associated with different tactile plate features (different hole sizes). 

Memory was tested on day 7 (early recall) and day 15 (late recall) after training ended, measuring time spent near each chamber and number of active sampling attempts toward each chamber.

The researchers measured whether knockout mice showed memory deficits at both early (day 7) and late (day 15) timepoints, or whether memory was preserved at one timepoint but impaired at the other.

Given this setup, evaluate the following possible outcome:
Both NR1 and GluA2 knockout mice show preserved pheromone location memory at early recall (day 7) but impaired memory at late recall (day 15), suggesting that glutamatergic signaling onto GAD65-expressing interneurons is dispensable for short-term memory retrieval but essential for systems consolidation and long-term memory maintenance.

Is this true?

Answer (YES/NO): NO